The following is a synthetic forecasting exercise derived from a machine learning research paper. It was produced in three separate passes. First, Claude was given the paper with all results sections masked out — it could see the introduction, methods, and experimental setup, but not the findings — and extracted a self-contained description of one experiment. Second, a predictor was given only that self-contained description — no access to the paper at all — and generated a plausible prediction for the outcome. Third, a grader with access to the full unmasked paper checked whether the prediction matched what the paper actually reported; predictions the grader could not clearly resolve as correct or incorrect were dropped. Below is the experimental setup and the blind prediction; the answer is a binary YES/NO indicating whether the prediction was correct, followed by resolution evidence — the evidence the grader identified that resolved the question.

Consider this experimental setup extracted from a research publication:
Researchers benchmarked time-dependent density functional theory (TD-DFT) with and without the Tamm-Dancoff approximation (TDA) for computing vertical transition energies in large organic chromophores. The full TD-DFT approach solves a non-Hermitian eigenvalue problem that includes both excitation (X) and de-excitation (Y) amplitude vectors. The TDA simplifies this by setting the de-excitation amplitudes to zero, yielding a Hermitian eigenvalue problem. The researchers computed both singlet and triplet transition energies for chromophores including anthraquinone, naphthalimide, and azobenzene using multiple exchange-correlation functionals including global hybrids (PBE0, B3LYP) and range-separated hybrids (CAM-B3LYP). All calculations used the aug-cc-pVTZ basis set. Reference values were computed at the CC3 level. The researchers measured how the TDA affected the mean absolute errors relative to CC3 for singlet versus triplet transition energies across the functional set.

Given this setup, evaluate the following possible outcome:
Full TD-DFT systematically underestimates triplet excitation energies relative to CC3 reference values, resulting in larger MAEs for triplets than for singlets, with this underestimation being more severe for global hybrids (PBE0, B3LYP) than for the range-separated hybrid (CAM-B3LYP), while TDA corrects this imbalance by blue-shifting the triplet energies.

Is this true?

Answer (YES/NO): NO